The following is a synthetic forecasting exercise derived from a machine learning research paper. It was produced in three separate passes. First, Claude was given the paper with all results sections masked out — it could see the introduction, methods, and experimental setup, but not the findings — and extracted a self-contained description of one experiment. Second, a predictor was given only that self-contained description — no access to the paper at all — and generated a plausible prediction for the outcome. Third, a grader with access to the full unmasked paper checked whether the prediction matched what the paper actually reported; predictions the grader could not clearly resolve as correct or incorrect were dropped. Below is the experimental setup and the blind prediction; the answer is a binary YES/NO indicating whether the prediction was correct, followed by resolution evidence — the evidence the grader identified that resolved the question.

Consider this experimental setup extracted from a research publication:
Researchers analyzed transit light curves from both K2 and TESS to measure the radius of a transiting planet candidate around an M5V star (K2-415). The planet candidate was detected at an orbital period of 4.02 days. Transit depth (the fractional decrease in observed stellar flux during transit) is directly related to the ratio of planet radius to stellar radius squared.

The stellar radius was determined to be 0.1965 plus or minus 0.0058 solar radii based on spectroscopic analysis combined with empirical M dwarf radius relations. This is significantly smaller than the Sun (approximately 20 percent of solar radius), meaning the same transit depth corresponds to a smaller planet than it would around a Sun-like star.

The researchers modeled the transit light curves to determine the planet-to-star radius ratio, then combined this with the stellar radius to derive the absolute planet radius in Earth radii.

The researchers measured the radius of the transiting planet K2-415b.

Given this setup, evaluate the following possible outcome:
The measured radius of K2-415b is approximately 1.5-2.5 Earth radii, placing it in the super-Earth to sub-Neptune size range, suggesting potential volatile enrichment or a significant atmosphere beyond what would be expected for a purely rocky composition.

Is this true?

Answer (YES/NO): NO